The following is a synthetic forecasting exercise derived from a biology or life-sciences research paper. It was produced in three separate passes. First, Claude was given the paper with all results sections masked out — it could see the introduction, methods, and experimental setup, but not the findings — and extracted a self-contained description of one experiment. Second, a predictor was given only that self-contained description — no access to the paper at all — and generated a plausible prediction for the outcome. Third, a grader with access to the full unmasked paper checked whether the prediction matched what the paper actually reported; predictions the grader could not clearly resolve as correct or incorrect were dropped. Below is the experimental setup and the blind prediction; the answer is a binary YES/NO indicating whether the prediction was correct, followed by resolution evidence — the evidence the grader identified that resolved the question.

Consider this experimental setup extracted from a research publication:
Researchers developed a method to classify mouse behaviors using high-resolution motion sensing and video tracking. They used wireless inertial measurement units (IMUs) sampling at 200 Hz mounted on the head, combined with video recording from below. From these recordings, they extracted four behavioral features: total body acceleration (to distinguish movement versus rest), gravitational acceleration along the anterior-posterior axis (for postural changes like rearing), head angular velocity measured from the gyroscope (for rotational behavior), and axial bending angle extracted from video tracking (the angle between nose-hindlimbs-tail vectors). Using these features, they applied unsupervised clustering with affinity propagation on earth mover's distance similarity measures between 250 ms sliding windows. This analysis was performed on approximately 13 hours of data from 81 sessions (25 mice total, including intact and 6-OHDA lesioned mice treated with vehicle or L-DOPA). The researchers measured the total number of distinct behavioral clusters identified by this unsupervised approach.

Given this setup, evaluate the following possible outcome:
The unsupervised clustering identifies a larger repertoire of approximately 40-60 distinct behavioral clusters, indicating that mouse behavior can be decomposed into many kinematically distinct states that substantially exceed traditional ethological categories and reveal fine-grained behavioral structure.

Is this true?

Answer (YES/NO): YES